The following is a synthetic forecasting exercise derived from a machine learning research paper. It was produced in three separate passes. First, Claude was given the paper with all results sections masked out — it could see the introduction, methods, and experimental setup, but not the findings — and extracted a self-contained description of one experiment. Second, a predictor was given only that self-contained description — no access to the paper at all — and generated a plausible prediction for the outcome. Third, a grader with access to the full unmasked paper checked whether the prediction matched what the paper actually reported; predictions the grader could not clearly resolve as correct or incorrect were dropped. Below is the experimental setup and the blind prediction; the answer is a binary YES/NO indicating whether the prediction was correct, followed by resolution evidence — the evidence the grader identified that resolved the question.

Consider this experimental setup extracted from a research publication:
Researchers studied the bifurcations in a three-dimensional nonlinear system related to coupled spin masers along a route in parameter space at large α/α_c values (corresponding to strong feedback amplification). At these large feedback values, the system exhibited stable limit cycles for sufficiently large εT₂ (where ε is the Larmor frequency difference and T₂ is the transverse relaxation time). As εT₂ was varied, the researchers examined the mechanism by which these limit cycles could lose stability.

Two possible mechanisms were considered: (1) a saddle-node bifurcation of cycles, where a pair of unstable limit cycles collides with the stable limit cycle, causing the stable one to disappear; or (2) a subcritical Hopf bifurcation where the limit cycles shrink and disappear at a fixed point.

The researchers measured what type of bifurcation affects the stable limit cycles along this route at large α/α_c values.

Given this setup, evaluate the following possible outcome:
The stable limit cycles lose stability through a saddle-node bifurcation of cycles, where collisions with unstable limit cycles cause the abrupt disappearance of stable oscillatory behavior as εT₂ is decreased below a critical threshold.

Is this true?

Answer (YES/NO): YES